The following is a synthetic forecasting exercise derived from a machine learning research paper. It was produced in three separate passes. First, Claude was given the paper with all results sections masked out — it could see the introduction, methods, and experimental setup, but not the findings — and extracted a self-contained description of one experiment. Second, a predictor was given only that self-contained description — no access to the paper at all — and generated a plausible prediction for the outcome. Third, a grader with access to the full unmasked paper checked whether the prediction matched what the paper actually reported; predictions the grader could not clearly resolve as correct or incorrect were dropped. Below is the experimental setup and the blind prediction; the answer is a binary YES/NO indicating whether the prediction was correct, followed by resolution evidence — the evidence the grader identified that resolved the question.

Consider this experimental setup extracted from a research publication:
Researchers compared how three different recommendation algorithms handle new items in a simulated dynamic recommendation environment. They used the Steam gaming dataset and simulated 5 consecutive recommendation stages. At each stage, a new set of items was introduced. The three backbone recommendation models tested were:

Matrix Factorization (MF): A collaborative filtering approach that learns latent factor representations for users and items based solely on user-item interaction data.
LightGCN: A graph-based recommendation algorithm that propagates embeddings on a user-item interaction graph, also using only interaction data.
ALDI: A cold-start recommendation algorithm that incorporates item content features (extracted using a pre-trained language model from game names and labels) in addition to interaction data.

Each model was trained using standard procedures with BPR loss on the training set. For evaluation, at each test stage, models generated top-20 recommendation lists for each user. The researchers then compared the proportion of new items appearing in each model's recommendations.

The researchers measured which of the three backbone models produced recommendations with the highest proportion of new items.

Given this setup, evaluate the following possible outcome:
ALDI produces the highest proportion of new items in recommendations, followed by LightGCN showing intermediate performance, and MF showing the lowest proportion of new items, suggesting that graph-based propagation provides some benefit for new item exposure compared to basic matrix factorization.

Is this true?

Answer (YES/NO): NO